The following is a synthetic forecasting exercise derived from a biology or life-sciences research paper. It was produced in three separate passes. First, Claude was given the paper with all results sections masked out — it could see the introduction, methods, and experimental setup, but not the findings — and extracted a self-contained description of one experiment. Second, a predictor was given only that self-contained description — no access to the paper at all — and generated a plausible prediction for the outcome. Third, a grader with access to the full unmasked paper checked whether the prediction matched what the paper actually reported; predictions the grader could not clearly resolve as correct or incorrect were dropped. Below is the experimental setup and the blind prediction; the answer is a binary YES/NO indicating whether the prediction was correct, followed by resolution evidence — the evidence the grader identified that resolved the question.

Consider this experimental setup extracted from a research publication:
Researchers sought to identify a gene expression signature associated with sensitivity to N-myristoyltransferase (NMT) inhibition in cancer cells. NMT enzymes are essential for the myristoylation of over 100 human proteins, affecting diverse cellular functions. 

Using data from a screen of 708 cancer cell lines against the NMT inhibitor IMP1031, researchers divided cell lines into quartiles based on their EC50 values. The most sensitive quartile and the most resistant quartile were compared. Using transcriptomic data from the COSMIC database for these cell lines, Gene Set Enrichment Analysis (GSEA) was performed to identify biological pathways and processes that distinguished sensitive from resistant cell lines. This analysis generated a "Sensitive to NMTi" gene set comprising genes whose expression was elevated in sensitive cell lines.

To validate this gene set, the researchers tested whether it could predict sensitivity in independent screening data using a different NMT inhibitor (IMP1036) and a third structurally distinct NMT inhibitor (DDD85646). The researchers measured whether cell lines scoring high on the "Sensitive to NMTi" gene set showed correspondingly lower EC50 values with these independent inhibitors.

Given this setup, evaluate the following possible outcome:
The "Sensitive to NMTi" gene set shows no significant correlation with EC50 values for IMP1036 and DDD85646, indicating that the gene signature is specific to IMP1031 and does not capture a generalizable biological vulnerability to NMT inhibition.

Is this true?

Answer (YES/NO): NO